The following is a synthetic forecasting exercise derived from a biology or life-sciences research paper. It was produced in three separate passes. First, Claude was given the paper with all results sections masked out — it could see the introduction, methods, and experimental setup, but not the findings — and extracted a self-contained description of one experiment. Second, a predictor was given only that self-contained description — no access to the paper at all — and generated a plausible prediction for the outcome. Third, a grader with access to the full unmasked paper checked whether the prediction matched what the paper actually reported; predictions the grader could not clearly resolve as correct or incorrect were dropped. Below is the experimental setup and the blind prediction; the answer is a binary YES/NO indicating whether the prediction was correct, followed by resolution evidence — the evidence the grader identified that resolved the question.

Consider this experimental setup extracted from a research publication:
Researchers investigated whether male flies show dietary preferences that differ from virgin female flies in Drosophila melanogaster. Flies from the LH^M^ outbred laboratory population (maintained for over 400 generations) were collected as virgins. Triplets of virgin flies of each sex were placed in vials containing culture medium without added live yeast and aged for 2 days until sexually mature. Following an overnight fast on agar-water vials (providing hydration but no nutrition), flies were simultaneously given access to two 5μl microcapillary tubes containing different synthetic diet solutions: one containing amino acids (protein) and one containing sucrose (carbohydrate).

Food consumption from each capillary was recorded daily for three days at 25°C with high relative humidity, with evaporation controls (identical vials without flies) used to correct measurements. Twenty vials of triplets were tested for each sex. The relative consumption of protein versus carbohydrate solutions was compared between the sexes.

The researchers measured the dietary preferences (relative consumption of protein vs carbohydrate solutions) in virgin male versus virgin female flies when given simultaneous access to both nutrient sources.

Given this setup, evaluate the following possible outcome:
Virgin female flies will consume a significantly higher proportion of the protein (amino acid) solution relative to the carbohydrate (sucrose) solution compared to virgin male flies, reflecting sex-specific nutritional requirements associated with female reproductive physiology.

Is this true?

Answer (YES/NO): NO